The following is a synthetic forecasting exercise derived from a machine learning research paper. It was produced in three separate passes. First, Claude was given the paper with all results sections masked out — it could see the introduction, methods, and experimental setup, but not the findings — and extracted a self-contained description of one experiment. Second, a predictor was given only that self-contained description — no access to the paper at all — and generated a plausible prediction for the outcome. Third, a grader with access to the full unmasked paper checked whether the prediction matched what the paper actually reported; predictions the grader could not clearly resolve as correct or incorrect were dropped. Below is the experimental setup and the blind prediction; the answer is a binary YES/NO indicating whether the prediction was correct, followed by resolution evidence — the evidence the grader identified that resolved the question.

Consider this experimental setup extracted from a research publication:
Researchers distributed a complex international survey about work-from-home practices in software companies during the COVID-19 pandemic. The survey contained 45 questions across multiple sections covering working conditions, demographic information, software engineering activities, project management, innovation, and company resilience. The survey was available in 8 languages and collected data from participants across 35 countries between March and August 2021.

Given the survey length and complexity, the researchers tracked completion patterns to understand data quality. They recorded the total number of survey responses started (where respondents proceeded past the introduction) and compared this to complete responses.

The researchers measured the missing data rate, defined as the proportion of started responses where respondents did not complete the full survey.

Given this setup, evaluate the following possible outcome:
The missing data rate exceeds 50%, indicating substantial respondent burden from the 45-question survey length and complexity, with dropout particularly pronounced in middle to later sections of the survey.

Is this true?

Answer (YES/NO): NO